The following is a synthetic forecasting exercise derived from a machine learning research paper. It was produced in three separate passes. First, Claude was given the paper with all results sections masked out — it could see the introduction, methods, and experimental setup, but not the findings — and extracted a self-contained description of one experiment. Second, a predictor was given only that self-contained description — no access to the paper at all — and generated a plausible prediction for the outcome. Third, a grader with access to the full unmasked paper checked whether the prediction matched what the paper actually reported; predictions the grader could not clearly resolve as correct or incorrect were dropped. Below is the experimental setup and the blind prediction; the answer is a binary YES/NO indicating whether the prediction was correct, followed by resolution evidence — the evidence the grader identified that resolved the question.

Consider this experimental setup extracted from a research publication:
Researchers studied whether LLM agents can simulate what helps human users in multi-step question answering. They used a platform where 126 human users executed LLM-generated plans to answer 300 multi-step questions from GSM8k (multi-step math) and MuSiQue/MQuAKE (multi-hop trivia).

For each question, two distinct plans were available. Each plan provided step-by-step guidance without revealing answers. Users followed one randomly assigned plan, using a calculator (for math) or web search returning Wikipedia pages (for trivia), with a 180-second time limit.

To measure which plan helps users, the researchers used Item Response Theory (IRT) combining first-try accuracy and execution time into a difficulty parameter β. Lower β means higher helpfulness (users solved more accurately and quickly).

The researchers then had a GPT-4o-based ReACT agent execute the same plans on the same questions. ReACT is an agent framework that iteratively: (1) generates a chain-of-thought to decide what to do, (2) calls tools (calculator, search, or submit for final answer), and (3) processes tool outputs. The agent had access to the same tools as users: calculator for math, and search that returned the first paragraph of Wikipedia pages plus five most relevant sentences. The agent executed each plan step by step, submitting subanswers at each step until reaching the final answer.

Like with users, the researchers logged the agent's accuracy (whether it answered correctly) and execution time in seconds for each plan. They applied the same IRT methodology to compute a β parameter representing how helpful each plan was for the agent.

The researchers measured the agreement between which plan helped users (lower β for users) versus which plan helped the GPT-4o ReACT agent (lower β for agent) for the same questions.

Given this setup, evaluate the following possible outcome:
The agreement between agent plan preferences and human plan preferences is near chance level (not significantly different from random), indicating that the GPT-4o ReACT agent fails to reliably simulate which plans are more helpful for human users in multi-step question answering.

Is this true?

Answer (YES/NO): YES